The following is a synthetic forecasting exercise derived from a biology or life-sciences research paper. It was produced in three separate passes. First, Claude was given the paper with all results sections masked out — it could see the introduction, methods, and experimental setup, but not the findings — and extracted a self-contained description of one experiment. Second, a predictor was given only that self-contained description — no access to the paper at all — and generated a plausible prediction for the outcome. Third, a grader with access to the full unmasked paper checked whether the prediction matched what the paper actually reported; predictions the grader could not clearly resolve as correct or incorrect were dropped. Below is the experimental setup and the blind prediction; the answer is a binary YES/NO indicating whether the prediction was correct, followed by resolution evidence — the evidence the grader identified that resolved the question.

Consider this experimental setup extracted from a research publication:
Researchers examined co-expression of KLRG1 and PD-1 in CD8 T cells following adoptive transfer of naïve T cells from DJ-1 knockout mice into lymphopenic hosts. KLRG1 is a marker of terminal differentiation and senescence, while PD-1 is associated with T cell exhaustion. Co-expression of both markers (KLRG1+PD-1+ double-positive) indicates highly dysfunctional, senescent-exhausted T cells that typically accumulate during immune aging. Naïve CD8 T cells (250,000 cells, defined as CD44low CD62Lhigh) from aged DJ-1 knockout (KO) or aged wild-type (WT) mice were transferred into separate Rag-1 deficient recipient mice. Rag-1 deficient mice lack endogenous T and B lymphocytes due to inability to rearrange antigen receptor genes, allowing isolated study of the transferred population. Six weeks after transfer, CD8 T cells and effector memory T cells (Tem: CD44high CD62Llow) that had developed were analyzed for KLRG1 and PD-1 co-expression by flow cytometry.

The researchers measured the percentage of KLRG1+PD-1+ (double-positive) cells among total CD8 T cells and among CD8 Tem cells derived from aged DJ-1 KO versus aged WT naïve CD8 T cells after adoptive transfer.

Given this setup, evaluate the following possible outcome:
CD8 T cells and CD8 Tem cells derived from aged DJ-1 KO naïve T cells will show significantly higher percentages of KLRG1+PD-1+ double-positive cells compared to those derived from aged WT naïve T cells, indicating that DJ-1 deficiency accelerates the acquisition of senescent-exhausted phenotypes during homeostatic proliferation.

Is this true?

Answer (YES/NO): NO